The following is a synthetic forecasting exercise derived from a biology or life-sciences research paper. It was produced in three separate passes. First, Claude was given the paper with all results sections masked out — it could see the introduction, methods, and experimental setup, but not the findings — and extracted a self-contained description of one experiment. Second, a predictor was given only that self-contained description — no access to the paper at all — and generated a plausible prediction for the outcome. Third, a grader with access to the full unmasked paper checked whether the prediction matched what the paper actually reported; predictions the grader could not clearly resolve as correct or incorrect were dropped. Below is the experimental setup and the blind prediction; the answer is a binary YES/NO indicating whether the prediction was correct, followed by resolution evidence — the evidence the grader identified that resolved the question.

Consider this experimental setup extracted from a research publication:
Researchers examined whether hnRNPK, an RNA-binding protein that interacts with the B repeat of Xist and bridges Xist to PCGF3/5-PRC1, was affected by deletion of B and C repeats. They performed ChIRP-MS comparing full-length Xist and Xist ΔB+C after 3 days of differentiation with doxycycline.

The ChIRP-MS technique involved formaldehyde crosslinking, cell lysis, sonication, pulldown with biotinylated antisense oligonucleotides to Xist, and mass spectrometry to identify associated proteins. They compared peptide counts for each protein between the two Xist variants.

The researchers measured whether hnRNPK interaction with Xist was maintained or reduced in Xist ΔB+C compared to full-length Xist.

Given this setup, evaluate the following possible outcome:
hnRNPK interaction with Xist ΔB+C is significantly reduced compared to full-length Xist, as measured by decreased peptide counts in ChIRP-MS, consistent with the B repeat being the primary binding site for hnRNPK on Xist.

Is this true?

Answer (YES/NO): YES